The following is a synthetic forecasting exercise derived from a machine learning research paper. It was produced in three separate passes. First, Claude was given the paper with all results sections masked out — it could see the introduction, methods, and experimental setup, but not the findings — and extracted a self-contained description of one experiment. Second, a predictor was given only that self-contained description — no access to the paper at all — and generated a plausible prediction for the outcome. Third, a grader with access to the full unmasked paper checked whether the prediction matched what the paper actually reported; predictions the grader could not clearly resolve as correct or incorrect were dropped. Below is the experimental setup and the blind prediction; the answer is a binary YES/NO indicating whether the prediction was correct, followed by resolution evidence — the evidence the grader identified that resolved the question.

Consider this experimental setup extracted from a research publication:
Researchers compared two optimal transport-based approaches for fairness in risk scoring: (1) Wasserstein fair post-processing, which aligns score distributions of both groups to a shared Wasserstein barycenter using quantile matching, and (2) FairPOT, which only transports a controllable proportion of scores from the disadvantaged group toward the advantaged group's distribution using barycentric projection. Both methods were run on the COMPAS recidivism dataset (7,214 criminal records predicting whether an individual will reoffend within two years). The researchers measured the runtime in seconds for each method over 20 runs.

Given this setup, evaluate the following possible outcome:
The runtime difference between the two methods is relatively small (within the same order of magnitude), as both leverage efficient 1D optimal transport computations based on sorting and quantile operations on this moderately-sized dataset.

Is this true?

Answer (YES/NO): NO